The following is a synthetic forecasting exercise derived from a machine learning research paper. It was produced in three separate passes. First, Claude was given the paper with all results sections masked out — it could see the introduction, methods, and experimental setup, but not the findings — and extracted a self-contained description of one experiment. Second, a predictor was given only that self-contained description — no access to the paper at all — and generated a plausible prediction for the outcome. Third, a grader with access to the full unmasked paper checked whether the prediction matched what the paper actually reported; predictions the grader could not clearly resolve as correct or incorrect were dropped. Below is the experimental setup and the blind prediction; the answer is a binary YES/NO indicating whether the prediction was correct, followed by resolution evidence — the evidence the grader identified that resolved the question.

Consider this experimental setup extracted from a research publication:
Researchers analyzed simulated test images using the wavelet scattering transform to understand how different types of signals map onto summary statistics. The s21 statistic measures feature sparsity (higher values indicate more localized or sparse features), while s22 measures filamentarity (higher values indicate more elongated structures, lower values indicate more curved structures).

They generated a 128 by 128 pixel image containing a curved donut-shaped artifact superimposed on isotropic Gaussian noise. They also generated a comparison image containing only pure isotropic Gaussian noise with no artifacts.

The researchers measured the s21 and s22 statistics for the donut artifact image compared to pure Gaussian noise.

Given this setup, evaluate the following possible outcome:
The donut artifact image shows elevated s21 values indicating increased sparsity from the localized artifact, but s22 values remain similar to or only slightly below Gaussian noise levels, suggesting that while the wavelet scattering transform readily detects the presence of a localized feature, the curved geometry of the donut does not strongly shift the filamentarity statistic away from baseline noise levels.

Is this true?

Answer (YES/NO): NO